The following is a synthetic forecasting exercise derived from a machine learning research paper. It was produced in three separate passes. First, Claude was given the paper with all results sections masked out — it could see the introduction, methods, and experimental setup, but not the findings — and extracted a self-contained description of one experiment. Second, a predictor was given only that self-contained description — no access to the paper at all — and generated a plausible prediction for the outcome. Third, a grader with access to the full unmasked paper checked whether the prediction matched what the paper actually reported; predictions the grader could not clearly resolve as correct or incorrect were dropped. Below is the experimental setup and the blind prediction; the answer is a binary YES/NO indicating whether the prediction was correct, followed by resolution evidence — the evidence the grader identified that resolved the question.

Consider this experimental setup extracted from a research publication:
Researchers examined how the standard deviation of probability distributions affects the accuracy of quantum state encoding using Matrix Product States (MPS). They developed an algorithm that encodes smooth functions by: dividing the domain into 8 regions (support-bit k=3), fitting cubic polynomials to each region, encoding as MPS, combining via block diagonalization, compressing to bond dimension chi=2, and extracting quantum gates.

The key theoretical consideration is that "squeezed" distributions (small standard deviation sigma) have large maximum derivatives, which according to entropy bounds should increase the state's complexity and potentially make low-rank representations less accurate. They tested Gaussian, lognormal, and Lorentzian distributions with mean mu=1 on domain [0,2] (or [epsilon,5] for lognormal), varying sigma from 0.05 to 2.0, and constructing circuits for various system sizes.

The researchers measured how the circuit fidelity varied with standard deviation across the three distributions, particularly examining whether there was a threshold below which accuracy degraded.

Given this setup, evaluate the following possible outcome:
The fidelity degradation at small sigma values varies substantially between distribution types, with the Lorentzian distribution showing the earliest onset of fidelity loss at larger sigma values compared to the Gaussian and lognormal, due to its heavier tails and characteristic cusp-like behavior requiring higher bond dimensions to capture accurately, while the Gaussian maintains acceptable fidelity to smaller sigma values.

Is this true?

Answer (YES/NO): NO